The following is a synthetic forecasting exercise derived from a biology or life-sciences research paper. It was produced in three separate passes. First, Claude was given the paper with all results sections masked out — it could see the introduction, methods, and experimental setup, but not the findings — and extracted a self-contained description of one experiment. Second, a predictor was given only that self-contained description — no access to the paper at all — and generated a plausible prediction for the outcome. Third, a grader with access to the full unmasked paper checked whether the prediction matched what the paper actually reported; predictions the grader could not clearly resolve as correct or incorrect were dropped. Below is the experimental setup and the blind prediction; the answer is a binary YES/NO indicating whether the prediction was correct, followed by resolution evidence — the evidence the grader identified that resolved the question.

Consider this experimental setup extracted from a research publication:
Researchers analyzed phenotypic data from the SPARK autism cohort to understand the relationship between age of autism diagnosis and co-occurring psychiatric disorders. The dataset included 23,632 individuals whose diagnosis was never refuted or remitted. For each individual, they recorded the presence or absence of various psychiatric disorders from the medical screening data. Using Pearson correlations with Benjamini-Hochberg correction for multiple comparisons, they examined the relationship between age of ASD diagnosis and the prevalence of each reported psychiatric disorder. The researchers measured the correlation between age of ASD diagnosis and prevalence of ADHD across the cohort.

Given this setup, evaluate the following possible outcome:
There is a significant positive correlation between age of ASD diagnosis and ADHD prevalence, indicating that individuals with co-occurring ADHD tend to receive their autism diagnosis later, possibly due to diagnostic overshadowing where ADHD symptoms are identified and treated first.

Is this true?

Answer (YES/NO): YES